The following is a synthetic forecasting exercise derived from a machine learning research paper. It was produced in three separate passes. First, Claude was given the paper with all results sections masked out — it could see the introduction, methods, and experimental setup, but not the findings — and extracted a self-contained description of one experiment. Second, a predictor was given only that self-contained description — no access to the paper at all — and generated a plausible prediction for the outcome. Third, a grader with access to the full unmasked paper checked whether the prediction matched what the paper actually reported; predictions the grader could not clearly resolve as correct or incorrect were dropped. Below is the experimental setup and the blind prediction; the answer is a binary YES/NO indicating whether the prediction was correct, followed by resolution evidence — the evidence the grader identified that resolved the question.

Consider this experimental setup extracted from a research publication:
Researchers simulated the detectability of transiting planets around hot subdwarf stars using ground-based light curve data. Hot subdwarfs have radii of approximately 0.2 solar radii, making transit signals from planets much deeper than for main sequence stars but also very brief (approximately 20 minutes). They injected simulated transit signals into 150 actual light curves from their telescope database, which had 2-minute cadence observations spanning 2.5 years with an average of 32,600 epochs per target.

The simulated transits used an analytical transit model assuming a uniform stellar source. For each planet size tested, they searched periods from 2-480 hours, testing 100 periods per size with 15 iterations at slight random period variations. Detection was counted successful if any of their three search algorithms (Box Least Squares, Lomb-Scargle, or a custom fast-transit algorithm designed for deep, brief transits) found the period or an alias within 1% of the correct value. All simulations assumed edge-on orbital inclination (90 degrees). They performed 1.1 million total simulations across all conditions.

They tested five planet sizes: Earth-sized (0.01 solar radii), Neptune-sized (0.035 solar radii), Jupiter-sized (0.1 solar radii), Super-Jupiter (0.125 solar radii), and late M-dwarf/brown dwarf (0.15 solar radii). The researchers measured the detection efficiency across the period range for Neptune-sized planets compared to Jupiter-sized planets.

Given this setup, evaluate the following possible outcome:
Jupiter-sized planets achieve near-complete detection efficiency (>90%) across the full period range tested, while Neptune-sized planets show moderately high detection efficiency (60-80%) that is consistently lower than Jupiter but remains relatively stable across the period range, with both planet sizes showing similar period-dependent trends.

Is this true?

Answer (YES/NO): NO